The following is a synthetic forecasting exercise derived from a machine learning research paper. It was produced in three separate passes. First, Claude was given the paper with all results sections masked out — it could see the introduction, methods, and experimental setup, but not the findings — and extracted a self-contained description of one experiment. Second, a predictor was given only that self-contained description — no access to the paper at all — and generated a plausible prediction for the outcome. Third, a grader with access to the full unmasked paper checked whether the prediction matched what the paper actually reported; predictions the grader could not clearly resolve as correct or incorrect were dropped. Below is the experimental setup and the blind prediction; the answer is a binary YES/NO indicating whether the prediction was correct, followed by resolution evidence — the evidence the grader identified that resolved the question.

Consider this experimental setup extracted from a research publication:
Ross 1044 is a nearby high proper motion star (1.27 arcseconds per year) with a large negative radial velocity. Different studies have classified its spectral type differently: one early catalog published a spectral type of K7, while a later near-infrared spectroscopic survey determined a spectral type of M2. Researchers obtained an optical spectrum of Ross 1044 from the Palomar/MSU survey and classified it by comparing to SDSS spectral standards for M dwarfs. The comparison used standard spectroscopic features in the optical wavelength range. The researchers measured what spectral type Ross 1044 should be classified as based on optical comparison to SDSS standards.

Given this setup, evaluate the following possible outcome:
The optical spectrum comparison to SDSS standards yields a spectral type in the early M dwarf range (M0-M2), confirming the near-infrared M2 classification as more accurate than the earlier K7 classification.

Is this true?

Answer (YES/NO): NO